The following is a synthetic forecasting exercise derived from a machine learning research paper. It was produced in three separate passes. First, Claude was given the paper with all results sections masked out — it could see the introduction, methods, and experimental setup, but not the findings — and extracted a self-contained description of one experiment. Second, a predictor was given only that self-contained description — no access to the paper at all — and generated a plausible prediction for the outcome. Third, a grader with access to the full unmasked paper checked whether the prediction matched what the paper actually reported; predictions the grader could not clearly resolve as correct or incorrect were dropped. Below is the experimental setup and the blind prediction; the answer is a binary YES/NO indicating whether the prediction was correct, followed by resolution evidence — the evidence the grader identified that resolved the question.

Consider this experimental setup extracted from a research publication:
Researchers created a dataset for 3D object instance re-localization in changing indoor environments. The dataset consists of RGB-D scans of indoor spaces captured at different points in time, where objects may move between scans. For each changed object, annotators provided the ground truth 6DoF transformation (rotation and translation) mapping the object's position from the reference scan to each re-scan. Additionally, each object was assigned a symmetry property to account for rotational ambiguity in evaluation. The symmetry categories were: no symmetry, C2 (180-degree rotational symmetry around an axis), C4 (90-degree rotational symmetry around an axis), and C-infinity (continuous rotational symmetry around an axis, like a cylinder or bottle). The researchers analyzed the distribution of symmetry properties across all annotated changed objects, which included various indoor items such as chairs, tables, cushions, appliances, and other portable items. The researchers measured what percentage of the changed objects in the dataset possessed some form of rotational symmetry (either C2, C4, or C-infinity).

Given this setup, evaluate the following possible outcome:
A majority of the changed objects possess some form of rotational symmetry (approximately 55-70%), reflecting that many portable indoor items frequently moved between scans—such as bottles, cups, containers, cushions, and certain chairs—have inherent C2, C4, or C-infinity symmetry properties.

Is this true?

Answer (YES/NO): NO